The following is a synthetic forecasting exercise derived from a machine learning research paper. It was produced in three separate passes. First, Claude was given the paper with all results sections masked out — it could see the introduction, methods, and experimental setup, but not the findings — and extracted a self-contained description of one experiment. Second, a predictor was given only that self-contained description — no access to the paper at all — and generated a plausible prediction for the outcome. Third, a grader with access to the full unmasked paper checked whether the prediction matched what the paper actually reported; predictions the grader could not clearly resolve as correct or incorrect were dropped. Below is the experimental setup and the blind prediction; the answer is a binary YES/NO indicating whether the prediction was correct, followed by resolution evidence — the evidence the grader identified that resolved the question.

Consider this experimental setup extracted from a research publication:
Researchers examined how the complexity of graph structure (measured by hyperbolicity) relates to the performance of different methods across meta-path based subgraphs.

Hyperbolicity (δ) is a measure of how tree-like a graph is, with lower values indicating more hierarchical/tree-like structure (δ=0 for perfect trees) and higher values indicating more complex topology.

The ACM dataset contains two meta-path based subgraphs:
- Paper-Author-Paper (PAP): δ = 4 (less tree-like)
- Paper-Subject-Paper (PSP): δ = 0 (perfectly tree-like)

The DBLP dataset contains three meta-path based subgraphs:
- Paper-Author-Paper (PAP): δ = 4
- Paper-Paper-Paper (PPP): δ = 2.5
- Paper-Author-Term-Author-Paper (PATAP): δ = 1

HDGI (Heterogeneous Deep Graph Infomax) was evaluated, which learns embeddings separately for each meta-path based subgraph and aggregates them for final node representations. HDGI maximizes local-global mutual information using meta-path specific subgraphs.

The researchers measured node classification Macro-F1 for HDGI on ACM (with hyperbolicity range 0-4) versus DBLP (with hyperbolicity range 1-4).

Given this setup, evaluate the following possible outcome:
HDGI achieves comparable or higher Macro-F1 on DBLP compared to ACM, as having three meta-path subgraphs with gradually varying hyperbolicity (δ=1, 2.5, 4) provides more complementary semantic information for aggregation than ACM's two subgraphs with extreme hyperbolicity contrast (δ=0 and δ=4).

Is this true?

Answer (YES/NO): NO